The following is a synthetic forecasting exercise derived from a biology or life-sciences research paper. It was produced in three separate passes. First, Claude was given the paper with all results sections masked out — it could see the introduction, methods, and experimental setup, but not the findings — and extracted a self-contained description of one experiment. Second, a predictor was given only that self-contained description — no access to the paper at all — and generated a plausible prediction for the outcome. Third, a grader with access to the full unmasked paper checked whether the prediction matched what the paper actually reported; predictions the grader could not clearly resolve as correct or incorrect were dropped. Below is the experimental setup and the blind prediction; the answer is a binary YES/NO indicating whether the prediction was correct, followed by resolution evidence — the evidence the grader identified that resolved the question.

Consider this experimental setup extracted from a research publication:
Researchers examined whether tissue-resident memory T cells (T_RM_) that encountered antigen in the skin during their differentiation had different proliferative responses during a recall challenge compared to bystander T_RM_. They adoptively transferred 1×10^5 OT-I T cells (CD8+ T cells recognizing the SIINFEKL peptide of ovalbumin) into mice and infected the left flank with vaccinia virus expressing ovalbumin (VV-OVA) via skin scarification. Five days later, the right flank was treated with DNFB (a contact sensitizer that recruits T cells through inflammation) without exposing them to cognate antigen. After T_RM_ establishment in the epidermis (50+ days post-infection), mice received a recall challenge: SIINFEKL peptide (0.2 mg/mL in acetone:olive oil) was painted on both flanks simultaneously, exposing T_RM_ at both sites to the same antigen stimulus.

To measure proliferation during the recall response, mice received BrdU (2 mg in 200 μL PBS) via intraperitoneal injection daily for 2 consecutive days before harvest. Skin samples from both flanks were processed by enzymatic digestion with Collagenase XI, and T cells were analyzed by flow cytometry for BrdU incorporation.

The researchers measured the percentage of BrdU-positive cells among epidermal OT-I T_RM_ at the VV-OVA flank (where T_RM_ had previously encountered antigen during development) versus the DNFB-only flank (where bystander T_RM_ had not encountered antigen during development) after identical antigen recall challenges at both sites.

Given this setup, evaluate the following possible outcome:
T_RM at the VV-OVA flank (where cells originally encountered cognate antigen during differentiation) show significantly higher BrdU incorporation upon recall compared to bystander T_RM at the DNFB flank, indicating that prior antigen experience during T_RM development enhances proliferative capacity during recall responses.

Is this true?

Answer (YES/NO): YES